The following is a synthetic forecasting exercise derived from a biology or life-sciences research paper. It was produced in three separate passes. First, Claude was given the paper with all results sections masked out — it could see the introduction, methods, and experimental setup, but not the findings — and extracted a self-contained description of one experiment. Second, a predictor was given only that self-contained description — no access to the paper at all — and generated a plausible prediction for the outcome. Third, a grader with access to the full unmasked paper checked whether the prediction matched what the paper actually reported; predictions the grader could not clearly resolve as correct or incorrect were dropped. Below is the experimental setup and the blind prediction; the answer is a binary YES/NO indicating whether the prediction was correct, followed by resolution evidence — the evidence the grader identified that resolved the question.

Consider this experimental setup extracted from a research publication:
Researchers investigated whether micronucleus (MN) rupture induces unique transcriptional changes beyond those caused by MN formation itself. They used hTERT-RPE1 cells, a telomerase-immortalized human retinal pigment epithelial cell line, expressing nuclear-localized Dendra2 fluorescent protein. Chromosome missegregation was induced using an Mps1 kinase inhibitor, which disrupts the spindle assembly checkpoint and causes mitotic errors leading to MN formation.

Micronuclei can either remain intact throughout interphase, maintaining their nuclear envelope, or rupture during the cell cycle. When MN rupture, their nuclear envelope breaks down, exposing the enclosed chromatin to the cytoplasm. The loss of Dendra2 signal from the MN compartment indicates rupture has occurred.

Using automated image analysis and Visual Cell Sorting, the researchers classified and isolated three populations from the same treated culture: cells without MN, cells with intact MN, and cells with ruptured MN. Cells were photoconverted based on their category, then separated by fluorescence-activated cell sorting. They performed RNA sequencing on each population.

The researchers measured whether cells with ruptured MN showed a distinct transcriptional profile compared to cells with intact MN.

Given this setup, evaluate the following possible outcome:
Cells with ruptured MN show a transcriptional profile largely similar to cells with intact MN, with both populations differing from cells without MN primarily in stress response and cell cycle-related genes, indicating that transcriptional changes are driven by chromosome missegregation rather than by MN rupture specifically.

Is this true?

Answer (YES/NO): YES